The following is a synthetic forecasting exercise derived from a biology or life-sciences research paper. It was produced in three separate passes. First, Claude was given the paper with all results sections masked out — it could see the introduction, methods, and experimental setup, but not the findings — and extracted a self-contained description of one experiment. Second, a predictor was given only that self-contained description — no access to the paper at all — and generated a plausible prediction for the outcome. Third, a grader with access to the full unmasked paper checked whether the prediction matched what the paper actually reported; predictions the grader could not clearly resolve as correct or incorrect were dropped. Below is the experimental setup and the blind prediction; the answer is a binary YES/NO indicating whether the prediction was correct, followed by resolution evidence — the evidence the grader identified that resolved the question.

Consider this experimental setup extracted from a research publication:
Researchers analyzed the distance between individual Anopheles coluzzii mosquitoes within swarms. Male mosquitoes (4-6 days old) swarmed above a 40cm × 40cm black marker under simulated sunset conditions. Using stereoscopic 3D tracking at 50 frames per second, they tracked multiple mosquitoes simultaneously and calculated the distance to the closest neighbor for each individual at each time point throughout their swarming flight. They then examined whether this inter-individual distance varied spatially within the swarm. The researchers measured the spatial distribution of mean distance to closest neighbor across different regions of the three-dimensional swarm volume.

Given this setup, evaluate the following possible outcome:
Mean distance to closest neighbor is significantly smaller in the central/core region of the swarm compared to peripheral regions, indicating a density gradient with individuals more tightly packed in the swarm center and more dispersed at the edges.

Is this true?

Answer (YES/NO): YES